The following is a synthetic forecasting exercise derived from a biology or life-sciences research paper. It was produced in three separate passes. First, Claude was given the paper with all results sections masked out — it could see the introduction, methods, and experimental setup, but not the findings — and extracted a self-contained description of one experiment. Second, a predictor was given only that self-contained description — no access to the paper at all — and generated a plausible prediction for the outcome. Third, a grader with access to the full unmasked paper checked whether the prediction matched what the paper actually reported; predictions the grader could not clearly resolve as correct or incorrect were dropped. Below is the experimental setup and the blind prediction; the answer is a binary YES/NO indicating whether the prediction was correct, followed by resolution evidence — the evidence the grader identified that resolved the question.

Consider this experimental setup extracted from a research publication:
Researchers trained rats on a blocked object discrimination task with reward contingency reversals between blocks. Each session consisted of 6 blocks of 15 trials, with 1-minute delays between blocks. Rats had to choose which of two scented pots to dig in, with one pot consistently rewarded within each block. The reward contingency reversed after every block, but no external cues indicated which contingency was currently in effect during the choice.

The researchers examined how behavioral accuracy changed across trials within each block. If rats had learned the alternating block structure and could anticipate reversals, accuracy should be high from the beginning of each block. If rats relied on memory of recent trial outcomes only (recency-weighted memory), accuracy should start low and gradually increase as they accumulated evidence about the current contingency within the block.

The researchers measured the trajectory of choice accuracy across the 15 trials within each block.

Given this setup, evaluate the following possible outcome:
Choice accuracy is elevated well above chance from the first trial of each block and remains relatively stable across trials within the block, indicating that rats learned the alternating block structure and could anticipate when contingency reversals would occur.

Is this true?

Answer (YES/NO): NO